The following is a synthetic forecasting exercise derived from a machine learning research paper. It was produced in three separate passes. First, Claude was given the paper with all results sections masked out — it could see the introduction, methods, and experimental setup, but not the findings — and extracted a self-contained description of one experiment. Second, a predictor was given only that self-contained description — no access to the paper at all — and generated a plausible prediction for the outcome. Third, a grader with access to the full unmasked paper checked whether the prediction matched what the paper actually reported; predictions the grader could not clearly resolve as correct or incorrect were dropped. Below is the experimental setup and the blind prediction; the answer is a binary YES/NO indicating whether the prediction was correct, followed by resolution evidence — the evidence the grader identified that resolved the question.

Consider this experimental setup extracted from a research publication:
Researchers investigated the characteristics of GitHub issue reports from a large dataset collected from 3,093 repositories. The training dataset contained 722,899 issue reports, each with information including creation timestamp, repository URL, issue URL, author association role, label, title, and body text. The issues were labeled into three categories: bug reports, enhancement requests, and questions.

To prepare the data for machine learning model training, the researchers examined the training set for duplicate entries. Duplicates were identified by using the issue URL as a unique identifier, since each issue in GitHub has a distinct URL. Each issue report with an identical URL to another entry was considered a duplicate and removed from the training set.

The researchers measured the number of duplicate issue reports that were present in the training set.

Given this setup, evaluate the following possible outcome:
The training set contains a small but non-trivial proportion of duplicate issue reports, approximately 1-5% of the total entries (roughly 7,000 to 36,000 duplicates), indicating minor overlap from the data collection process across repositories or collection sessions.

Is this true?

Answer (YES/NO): YES